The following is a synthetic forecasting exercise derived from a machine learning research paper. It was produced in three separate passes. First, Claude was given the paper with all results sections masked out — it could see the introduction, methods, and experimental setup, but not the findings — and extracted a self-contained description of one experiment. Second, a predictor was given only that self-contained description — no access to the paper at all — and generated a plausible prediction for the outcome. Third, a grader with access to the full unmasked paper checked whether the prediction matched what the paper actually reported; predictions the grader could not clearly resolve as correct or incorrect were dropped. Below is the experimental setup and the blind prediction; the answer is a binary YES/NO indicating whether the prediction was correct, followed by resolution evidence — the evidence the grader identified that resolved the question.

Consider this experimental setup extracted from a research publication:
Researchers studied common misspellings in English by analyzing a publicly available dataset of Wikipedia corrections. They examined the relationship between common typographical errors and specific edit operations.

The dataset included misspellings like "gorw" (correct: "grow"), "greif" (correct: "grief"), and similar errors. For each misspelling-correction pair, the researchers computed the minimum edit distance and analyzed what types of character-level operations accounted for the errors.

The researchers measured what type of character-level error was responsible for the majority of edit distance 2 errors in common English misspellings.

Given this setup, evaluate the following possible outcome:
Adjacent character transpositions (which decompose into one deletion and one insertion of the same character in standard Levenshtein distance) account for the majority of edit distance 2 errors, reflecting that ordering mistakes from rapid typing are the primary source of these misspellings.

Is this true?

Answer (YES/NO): YES